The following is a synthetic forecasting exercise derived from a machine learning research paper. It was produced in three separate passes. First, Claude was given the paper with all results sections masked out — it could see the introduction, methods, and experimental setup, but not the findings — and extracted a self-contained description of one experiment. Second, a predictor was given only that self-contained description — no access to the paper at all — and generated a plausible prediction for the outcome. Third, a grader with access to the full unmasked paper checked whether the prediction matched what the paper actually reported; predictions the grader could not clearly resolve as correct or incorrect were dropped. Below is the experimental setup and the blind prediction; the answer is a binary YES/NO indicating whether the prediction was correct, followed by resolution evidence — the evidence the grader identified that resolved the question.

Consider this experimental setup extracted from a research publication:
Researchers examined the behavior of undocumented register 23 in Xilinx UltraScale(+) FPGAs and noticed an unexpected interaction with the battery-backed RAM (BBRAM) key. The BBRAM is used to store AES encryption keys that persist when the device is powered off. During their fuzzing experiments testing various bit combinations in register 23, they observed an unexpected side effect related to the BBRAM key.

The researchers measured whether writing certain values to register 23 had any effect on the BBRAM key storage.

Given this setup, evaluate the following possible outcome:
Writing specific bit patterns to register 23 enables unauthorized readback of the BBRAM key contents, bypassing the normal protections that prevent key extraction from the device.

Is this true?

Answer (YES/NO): NO